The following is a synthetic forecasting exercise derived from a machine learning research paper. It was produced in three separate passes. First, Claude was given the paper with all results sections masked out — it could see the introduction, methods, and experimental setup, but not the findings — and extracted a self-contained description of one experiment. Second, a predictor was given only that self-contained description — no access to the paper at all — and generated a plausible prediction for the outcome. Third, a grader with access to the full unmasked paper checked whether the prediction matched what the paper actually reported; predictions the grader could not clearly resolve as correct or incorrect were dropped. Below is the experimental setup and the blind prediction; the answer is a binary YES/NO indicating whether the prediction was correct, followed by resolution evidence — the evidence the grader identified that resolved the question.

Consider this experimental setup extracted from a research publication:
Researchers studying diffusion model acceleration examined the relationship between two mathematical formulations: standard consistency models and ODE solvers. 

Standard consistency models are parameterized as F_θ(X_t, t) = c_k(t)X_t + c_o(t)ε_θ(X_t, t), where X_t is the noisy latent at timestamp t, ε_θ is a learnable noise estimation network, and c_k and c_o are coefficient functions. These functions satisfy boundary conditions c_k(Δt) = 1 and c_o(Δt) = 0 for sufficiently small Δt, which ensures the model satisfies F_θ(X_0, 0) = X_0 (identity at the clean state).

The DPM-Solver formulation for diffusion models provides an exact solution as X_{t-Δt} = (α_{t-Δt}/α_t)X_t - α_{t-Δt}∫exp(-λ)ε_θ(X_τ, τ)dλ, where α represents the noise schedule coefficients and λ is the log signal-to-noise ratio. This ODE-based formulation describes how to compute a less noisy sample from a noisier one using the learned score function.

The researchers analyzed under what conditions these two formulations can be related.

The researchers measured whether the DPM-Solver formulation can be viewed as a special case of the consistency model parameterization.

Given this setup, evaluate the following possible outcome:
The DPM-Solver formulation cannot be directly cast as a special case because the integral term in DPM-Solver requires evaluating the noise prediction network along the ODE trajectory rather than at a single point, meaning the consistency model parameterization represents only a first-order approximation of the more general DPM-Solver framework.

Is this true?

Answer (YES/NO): NO